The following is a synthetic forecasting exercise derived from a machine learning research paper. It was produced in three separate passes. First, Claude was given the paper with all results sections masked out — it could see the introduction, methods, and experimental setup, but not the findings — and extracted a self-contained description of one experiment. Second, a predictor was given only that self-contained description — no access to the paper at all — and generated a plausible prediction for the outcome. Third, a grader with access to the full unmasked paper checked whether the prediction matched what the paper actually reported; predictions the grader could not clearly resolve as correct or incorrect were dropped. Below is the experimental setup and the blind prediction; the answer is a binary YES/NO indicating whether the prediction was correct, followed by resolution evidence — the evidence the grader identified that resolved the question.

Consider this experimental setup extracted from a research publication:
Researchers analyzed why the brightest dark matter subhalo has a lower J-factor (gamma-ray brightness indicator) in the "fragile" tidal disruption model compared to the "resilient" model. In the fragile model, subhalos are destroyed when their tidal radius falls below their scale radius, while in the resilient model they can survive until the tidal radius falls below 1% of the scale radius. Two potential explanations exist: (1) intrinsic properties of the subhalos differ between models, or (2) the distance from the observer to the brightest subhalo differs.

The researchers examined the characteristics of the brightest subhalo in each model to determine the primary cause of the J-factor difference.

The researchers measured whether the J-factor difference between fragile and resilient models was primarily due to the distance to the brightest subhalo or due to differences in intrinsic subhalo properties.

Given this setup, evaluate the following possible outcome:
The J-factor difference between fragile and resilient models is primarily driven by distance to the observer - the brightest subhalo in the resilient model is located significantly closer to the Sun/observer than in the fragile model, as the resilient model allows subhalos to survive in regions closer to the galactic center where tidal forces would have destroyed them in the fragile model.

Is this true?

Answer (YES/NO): YES